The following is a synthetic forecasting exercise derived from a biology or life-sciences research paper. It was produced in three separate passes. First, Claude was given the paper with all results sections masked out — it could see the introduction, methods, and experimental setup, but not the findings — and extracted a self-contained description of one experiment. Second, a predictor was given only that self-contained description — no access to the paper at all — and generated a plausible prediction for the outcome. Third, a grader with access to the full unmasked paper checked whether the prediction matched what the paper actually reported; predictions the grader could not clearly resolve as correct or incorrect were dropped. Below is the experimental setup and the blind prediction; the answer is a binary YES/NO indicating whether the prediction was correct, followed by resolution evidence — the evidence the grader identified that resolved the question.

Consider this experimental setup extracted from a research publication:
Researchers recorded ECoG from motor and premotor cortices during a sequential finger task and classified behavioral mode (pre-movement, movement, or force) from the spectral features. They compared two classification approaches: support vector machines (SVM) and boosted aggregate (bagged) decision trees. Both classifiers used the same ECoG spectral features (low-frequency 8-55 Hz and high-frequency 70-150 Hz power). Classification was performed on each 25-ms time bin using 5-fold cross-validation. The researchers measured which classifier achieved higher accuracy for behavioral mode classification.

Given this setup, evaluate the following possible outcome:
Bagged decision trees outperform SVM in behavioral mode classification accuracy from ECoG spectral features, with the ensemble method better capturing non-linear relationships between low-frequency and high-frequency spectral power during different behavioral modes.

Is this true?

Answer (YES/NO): YES